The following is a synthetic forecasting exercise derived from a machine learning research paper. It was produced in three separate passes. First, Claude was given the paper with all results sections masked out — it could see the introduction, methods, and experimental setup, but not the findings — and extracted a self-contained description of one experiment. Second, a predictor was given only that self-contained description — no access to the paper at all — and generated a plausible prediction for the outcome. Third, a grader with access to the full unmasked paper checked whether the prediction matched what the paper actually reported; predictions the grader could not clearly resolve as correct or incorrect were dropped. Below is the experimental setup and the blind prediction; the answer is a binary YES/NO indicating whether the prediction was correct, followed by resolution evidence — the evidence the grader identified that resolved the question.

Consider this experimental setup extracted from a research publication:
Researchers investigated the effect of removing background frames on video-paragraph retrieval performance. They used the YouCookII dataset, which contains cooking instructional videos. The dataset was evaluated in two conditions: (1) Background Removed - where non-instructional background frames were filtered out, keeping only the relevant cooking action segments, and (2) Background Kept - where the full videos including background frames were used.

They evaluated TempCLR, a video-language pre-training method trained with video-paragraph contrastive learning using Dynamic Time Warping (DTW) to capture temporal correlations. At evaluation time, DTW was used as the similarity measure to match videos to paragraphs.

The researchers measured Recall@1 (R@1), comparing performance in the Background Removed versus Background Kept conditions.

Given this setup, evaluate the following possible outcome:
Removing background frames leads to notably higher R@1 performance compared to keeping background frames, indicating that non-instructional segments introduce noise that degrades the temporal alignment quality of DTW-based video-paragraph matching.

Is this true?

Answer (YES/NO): YES